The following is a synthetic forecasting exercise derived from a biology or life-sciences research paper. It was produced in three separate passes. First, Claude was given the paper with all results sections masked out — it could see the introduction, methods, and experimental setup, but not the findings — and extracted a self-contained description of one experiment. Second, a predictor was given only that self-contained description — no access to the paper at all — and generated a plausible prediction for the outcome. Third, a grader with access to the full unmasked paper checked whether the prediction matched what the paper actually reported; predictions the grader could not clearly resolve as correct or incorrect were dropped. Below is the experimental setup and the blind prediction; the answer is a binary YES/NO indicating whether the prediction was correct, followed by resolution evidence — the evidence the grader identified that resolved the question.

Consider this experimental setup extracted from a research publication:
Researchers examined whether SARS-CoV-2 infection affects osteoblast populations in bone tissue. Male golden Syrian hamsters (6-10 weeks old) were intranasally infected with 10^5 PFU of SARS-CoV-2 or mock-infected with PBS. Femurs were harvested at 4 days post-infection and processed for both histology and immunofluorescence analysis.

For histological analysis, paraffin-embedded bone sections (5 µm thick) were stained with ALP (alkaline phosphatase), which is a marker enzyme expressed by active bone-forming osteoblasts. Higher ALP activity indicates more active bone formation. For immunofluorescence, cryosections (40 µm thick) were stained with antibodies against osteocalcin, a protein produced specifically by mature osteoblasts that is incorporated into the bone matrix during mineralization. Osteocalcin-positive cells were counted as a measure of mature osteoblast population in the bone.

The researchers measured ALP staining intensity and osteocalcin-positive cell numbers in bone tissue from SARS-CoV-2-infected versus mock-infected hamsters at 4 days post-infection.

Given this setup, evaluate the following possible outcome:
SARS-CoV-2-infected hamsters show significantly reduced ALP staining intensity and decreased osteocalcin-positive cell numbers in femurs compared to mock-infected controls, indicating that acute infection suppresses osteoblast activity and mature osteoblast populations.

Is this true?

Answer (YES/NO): NO